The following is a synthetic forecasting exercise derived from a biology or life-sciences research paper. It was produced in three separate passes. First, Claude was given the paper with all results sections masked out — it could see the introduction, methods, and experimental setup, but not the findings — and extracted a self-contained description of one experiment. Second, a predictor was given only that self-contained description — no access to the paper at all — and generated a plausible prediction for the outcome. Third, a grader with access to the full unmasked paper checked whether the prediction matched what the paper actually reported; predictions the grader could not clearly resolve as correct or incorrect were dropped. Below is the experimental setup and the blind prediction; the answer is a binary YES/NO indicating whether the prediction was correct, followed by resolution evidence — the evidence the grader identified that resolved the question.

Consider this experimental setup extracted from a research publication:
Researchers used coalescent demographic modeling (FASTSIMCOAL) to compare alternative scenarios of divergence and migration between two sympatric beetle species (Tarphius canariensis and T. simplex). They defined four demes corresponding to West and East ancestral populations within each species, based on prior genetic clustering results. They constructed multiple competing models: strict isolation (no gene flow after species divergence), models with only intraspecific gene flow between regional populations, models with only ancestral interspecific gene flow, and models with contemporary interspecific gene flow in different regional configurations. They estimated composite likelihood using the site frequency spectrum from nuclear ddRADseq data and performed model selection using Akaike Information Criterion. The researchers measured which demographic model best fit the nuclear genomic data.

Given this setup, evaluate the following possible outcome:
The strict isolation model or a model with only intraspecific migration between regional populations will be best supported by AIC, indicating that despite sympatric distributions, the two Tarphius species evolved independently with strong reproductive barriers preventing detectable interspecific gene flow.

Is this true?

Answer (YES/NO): NO